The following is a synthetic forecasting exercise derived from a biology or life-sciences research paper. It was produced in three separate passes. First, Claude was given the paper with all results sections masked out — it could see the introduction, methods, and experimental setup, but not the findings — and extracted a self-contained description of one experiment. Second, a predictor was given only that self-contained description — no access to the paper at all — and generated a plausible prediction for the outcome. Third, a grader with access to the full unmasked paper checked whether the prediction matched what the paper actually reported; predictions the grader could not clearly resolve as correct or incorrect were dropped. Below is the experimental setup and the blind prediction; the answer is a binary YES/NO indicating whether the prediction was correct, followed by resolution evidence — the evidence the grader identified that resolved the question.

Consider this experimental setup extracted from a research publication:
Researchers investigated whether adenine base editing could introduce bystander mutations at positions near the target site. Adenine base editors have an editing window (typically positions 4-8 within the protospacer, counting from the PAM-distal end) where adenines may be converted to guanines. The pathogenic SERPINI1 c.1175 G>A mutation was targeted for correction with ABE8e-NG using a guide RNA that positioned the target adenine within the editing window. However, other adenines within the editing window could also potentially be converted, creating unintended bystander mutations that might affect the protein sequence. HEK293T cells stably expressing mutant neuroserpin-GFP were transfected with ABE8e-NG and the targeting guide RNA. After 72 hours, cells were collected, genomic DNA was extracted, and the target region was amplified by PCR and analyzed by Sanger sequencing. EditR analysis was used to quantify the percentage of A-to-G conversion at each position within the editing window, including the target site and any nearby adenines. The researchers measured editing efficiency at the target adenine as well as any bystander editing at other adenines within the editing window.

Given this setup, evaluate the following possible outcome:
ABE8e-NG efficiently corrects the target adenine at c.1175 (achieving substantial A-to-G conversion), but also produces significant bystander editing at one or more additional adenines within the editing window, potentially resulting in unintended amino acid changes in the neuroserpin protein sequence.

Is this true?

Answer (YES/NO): NO